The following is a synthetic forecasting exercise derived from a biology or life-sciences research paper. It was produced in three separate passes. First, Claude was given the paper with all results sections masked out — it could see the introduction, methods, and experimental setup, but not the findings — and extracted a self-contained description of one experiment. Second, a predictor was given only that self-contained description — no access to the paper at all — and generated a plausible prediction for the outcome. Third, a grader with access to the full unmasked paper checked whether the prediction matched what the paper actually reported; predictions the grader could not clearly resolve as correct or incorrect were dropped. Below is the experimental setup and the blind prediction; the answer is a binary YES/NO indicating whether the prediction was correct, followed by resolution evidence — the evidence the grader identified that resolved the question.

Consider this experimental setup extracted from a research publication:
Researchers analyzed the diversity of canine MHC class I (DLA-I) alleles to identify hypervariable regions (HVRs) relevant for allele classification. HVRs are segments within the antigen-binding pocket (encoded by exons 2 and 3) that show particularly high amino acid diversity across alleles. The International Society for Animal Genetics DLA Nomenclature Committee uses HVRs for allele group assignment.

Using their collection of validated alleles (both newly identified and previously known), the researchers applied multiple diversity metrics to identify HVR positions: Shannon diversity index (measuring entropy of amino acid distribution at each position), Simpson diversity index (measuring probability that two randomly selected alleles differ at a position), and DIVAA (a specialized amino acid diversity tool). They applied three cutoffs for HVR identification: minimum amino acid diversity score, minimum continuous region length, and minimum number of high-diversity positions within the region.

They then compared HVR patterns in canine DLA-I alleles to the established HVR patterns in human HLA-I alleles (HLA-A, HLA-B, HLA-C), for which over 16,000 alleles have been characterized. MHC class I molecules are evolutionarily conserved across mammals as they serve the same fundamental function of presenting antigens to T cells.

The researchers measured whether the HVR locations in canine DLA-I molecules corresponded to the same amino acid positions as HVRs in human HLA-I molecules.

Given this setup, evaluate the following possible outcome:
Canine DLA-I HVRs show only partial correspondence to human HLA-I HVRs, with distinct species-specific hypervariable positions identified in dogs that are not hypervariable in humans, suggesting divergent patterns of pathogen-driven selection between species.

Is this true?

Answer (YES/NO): NO